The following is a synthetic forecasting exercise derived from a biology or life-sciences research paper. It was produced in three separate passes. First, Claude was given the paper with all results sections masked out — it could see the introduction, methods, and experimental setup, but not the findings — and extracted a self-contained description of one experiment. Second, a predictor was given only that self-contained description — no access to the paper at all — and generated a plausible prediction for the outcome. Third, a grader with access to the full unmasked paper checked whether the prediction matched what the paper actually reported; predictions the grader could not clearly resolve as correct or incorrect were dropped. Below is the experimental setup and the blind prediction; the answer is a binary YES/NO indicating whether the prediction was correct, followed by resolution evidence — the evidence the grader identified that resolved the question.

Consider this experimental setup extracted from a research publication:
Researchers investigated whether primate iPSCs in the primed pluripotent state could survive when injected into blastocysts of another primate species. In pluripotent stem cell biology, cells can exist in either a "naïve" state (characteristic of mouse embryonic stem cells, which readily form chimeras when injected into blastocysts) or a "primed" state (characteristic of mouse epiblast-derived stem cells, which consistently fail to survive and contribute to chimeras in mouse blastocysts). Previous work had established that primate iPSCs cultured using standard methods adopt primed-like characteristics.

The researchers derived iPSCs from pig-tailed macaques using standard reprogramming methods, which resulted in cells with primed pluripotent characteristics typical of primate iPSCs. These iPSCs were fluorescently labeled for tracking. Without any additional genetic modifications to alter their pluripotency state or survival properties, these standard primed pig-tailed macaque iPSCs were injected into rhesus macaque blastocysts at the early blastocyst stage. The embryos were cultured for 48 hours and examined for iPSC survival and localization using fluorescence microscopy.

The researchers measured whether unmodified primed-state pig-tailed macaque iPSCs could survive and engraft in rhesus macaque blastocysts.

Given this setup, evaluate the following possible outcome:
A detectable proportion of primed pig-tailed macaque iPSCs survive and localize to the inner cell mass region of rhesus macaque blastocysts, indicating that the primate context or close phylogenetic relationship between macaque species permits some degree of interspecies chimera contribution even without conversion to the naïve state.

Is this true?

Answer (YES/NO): NO